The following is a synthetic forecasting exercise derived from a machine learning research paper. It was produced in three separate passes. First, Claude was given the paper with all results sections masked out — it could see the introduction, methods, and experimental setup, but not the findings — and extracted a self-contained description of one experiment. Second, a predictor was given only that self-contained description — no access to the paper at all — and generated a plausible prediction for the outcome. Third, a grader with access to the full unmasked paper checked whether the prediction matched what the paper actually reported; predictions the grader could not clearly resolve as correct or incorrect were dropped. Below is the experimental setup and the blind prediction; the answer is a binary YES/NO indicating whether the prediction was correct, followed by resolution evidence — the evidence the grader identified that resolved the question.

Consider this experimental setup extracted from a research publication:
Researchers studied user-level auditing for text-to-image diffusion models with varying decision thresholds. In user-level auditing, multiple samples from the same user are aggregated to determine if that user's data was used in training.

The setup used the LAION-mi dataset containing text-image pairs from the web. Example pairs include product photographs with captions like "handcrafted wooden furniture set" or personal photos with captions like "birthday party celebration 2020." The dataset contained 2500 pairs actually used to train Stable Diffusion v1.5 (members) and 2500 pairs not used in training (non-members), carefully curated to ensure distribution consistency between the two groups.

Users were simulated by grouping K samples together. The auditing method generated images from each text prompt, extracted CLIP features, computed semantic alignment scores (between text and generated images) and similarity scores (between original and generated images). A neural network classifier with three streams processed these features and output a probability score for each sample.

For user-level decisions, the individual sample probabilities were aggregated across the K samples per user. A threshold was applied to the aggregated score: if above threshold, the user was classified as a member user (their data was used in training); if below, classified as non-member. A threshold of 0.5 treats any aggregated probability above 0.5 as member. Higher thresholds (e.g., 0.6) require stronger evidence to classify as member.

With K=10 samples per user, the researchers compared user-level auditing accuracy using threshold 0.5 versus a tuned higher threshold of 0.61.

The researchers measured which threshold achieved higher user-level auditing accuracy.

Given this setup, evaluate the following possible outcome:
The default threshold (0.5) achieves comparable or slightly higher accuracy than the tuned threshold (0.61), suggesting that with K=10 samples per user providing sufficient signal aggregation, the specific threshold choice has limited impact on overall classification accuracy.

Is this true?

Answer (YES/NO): NO